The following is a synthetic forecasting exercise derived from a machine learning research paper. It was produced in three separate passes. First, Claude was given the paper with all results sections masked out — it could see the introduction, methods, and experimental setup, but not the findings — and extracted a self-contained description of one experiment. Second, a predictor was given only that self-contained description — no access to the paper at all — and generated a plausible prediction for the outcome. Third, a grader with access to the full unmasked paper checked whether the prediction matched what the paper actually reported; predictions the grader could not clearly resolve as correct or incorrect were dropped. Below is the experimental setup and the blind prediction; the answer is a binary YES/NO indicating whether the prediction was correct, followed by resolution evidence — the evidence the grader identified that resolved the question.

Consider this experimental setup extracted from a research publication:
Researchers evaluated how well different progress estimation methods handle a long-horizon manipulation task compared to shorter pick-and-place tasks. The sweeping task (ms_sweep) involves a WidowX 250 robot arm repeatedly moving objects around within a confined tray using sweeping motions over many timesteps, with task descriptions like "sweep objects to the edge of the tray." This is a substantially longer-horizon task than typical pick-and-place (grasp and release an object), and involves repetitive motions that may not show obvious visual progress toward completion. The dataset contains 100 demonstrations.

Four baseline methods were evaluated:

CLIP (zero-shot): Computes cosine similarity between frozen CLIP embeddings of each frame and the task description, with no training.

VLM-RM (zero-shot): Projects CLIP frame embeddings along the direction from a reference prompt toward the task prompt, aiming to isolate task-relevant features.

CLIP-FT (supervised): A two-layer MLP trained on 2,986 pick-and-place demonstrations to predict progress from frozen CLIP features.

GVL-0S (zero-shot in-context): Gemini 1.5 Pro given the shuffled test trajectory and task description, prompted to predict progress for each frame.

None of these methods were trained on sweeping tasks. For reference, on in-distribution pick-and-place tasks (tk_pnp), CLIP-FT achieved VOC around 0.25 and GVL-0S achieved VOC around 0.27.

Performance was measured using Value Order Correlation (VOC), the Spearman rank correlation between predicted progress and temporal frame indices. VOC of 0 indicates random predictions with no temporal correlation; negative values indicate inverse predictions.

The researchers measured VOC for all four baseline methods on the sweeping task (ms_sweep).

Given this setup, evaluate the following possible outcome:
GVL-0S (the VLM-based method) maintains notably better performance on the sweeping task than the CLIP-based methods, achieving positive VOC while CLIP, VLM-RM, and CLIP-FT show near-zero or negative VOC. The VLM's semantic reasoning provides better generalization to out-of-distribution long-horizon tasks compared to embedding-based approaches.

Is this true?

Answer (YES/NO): NO